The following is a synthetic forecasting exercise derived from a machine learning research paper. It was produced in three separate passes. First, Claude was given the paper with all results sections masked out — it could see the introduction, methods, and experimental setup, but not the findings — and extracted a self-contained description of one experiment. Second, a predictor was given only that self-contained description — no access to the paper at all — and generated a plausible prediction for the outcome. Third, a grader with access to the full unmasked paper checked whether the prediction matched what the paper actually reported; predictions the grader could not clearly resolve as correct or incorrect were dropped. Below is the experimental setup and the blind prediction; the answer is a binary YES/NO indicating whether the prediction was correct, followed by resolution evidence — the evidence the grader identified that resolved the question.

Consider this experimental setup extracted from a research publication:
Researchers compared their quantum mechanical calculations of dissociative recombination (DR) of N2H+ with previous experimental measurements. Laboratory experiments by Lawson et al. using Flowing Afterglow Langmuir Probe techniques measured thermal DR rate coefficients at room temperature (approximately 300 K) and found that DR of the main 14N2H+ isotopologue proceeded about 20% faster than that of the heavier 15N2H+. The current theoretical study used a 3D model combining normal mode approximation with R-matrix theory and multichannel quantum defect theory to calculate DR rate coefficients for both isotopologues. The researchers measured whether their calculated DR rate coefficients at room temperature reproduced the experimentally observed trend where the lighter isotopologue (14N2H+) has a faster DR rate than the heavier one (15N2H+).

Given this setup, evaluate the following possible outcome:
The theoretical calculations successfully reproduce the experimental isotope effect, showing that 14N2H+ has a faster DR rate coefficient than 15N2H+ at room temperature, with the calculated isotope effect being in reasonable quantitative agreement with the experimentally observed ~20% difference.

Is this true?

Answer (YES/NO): NO